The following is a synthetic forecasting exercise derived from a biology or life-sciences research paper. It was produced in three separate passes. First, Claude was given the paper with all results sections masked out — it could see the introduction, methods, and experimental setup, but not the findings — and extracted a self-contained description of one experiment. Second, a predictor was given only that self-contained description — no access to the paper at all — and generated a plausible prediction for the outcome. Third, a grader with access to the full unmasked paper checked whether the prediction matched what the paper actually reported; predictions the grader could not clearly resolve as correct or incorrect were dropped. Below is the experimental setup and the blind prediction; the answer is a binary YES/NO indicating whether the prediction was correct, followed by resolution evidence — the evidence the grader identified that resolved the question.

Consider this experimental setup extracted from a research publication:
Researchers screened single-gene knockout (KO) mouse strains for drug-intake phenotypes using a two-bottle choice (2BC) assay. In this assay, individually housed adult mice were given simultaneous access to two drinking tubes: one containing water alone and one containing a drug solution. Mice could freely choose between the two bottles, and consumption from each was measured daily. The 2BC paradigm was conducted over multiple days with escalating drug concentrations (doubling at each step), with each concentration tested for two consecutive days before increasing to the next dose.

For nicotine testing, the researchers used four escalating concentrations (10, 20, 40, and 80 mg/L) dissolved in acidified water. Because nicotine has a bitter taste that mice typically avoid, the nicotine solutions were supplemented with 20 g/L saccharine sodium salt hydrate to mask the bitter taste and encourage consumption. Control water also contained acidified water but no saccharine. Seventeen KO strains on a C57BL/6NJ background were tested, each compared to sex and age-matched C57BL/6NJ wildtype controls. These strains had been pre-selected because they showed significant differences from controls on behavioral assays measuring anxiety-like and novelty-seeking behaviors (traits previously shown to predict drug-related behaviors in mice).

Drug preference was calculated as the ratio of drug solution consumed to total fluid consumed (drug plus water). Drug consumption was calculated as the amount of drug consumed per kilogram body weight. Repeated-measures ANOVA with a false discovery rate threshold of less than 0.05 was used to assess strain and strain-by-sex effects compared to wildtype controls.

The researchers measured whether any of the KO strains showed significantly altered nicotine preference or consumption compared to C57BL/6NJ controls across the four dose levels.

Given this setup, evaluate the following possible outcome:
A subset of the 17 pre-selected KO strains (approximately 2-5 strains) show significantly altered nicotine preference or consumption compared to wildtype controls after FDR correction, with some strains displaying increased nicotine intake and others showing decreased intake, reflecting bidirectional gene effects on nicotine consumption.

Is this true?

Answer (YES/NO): NO